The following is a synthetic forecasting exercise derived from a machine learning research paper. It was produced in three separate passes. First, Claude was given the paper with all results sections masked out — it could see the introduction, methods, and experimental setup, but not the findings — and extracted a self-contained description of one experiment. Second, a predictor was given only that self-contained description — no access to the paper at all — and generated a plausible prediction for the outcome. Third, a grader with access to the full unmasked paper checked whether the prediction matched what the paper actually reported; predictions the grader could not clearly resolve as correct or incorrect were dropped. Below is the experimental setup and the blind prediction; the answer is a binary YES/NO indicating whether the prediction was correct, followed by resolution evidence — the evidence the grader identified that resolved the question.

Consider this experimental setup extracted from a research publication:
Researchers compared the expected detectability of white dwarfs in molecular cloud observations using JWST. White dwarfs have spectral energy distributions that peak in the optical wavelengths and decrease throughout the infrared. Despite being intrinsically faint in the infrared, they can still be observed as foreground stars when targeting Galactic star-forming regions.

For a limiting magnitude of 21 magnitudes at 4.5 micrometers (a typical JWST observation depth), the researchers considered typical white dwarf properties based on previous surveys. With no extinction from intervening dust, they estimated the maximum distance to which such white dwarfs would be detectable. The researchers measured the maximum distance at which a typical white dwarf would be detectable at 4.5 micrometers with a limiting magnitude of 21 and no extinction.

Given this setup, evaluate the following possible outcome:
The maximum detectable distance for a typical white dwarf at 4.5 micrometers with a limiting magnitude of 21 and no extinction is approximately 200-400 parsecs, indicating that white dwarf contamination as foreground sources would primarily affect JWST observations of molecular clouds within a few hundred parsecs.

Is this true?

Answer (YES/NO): NO